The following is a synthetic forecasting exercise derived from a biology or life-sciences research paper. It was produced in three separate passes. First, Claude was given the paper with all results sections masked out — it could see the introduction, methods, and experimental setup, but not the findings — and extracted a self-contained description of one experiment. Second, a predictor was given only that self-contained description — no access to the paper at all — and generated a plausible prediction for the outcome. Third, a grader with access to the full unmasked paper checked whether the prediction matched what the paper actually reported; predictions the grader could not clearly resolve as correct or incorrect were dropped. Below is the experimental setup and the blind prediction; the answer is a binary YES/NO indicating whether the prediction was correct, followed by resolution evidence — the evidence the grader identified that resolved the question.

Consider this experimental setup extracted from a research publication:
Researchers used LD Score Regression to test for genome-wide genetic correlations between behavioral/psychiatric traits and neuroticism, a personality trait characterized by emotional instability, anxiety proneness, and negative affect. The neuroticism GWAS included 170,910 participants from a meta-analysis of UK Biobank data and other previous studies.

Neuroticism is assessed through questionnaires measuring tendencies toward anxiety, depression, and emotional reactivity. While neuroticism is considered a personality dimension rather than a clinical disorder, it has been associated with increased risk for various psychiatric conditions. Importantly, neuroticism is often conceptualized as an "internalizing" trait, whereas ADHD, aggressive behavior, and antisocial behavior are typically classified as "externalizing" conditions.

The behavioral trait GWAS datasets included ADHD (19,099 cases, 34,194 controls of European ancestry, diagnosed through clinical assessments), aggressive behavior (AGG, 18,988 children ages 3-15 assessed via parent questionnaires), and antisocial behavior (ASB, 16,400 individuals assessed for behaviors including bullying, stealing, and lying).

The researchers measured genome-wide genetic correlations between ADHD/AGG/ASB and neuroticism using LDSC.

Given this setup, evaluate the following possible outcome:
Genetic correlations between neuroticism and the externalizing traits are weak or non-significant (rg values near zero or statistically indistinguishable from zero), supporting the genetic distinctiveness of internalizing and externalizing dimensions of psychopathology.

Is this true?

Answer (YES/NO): NO